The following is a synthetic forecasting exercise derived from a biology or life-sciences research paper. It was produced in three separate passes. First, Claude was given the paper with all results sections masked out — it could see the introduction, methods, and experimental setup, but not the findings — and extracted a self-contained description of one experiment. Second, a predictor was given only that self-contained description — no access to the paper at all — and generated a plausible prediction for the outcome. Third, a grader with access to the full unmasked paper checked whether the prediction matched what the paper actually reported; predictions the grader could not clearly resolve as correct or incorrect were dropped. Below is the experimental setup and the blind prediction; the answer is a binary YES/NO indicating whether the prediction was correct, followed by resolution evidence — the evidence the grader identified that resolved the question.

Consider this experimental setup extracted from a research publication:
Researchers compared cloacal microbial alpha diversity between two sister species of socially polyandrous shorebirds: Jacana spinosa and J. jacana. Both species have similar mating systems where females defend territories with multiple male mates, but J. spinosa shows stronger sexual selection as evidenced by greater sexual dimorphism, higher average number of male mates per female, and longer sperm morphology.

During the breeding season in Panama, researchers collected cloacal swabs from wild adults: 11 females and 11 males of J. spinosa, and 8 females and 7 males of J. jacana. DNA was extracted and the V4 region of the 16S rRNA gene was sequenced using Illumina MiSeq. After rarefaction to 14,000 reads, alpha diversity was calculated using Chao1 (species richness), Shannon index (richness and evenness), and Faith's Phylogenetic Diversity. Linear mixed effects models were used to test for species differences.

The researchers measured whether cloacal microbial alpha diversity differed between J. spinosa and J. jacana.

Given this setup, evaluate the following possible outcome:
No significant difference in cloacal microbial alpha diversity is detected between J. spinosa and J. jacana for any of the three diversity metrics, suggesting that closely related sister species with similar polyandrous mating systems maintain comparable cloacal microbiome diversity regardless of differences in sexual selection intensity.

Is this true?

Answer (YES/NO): YES